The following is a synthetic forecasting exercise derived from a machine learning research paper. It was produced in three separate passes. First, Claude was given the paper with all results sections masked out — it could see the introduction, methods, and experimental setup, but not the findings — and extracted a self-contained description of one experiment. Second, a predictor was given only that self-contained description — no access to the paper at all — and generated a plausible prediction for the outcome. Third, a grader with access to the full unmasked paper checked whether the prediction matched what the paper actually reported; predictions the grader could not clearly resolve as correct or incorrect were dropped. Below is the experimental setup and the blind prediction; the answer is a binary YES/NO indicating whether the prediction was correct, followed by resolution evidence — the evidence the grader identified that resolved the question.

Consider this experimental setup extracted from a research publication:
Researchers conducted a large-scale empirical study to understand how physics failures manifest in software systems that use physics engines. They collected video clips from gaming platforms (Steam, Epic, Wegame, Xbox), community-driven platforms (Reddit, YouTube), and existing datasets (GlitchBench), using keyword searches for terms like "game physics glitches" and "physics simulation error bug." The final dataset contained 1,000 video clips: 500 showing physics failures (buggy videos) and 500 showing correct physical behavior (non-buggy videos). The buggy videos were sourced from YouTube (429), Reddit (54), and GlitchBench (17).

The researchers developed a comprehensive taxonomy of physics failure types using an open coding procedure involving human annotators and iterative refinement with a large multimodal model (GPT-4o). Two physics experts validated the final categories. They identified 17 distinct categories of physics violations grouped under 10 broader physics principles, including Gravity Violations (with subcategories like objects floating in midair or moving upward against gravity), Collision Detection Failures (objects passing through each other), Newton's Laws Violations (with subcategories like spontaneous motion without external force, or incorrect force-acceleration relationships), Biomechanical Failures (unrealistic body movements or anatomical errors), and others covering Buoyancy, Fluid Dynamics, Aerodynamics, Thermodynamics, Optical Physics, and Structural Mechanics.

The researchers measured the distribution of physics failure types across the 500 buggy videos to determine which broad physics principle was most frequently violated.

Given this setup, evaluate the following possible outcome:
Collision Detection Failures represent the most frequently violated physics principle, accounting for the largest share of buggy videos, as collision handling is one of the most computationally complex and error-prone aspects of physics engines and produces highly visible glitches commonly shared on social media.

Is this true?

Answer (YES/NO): NO